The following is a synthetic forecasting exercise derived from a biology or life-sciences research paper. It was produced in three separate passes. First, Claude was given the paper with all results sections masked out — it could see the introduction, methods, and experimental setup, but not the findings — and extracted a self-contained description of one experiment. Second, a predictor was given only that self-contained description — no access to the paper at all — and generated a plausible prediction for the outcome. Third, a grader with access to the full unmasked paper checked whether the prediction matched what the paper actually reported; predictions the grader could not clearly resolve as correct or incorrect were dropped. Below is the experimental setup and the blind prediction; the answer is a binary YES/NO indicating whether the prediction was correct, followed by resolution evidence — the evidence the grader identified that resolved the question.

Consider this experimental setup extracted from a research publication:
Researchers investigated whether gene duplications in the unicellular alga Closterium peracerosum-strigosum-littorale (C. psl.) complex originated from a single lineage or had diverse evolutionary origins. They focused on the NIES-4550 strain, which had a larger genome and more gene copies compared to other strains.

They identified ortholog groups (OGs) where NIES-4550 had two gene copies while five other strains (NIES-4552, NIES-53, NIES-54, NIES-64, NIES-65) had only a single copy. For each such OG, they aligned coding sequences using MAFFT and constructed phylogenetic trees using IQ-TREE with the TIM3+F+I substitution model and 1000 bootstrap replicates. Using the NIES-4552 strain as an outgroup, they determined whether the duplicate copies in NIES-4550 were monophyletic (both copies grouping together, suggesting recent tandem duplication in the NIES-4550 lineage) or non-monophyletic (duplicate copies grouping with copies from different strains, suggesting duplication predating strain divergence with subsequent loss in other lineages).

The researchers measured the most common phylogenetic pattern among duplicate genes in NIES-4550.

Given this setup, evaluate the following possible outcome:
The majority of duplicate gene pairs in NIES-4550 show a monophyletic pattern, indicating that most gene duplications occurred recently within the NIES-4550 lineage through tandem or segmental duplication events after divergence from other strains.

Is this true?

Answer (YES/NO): NO